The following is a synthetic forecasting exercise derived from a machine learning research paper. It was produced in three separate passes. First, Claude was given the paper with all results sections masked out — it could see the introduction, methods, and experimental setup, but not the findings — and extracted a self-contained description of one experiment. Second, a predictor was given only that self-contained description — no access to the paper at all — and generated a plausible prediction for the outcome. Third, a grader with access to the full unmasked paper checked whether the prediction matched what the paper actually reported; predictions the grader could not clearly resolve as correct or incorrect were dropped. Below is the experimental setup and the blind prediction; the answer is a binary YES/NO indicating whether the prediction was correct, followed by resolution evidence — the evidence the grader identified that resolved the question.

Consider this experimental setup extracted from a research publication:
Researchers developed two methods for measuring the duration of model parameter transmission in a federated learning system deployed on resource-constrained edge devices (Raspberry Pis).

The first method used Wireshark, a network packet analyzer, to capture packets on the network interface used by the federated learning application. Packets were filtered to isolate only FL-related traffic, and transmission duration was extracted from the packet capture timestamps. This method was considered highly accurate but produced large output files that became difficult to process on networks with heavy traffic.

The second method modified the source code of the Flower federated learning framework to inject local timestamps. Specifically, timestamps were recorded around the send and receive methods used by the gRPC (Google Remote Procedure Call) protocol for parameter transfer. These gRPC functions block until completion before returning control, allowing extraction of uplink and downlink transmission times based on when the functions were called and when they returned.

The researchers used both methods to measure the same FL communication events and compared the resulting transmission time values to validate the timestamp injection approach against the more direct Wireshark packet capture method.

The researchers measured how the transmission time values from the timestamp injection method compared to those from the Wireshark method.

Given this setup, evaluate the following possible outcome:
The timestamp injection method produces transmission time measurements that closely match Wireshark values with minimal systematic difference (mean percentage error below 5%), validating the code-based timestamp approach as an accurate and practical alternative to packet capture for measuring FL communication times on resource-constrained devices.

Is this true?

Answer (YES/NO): NO